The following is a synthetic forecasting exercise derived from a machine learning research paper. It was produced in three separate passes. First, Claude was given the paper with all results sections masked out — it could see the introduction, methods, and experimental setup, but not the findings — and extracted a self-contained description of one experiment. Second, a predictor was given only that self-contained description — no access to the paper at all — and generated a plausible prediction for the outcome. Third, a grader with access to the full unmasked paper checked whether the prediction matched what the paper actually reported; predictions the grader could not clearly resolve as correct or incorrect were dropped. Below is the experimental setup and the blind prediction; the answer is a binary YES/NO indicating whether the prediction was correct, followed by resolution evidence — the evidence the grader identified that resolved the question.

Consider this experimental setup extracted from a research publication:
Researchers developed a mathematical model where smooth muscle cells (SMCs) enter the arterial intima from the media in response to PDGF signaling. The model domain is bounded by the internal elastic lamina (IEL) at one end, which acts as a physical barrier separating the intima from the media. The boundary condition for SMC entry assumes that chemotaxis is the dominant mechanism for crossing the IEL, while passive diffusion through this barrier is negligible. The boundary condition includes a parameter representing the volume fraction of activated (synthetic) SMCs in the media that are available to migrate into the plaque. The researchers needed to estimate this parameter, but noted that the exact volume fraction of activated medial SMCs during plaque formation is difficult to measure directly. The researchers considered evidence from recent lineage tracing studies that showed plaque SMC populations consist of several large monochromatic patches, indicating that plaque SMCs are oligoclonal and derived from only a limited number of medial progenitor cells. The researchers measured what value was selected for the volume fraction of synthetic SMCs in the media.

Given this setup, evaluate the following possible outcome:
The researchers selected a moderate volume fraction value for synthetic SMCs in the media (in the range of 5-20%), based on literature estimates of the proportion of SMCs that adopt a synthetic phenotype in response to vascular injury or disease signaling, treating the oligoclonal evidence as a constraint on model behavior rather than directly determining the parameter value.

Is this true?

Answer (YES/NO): NO